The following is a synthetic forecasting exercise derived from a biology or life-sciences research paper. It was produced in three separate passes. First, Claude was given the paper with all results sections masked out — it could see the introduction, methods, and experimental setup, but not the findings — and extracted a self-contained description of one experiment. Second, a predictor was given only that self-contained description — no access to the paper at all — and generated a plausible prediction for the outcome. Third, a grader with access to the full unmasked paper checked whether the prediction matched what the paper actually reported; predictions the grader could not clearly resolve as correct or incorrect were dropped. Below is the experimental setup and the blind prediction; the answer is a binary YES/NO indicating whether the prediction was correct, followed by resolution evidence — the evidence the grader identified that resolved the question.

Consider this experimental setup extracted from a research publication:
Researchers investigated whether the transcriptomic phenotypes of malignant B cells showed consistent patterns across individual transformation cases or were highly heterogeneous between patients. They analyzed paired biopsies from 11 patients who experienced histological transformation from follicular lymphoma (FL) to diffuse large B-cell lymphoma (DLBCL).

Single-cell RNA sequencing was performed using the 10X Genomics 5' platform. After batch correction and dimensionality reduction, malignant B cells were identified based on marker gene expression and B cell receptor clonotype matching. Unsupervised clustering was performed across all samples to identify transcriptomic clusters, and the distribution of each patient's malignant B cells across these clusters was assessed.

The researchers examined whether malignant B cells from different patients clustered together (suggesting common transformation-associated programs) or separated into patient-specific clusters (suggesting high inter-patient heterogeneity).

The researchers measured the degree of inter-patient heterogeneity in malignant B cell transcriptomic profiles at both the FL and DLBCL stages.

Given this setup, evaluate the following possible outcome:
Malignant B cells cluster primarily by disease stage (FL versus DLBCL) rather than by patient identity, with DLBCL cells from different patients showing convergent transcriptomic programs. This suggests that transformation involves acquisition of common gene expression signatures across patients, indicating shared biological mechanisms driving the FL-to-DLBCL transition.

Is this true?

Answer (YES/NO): NO